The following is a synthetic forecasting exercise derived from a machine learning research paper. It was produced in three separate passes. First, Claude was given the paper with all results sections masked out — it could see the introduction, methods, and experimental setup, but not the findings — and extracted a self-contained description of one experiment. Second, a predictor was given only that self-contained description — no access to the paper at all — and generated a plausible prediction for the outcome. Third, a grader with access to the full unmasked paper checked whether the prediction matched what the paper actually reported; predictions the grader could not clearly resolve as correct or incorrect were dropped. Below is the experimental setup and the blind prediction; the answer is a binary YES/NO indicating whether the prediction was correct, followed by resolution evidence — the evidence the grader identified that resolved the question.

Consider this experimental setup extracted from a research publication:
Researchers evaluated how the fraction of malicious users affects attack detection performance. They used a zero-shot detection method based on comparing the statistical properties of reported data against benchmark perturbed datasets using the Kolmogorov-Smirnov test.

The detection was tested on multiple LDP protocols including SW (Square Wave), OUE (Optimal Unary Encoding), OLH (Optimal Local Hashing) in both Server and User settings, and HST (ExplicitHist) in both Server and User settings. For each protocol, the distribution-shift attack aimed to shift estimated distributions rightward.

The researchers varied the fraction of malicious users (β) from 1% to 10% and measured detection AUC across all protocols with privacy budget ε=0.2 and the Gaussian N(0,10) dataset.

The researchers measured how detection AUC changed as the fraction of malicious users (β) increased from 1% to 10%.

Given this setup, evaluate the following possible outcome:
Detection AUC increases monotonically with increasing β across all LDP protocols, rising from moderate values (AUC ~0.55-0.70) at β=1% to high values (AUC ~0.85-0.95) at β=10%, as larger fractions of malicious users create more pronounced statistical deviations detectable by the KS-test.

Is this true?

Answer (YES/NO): NO